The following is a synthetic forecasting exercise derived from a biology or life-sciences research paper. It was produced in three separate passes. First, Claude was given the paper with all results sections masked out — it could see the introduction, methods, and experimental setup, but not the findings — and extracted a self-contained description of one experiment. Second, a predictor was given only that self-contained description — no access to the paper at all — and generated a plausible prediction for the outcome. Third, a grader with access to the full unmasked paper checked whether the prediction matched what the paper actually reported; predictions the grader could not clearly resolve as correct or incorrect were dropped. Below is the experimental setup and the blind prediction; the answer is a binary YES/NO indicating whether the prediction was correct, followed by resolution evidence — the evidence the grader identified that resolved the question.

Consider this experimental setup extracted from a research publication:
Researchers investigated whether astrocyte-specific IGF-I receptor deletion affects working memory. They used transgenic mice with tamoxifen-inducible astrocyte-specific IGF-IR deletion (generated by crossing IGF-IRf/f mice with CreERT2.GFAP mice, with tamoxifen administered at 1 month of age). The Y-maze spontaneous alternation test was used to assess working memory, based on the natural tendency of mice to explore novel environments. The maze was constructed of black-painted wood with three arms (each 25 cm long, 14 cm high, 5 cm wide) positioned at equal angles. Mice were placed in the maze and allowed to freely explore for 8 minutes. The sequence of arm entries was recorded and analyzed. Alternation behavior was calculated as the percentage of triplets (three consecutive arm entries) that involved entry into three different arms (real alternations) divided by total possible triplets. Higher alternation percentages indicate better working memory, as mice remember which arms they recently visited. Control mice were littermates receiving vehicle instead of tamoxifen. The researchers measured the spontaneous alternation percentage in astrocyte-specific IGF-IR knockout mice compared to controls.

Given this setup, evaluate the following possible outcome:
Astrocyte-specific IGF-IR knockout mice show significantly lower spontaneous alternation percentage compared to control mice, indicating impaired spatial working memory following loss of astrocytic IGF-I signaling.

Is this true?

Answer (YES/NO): NO